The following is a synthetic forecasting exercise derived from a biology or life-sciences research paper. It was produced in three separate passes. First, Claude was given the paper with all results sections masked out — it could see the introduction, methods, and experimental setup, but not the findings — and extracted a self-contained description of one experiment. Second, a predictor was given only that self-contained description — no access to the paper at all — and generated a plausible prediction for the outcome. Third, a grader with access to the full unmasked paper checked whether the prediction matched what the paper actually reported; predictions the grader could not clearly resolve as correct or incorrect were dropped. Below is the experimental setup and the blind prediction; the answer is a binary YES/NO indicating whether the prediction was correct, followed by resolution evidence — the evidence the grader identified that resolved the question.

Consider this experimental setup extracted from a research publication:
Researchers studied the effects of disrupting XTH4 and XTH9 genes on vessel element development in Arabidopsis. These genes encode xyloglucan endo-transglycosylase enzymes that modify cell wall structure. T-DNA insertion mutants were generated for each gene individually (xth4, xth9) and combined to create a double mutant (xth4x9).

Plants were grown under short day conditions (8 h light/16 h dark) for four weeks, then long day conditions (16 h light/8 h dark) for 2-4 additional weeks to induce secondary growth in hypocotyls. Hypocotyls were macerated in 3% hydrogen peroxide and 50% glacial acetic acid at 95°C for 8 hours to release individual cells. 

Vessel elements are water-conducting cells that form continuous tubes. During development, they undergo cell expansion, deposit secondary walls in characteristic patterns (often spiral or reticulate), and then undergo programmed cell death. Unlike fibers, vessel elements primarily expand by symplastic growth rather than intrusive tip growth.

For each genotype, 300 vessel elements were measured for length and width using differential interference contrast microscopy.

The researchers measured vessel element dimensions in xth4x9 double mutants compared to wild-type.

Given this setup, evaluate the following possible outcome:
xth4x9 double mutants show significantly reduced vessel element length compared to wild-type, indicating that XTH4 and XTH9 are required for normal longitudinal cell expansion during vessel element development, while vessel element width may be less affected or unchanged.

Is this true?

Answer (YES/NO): NO